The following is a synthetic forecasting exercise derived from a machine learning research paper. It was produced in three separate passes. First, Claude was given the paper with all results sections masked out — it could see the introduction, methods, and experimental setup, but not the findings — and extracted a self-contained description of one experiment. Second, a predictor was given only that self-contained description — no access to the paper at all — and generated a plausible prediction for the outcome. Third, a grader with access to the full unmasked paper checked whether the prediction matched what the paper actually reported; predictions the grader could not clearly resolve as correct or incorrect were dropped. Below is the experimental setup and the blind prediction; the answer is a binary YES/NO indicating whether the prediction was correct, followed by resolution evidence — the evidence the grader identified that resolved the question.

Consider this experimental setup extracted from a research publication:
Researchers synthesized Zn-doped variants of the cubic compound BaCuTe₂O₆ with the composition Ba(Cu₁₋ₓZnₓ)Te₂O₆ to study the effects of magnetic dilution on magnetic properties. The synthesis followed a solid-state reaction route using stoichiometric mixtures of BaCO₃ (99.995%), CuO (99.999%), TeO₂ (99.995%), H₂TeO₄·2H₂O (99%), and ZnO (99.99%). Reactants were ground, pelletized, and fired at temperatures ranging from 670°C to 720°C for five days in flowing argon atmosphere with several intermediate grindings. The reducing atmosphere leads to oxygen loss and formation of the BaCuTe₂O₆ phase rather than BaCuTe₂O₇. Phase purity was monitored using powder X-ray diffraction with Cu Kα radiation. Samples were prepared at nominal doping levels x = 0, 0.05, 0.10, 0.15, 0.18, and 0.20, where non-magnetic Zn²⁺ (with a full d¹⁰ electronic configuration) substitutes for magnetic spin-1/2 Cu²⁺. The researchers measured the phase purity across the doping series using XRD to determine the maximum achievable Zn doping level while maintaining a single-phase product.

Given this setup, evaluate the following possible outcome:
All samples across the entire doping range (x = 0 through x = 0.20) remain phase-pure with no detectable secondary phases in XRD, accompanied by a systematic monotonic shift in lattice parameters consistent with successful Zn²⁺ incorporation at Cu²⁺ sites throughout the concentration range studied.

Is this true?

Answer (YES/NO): NO